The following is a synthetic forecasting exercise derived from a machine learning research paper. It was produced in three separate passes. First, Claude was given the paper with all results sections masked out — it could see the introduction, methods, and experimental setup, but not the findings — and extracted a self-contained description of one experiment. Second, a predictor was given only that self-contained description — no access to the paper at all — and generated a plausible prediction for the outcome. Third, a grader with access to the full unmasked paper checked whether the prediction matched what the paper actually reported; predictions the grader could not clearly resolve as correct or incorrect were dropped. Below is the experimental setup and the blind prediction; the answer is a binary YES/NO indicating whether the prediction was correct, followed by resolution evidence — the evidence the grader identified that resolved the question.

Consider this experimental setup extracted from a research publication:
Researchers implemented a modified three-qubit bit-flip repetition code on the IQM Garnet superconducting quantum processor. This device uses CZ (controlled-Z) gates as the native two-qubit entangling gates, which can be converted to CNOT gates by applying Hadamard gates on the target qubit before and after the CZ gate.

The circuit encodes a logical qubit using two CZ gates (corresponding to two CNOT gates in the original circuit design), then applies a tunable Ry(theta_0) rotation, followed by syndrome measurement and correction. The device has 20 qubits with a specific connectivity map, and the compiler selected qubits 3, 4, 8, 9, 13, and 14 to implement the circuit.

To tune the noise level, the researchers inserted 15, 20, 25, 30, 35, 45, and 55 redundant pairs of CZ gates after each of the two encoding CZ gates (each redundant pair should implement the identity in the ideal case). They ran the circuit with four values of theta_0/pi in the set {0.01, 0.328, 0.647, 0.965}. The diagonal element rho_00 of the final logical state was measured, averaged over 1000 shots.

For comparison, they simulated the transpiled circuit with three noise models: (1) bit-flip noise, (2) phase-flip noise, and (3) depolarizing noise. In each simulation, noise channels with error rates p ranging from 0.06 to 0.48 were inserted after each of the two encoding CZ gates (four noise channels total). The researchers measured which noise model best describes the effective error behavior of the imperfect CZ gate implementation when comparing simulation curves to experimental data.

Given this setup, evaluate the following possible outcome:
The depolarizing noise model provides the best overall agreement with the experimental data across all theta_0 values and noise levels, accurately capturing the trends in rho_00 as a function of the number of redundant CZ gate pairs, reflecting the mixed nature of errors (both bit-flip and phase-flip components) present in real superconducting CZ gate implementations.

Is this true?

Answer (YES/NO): NO